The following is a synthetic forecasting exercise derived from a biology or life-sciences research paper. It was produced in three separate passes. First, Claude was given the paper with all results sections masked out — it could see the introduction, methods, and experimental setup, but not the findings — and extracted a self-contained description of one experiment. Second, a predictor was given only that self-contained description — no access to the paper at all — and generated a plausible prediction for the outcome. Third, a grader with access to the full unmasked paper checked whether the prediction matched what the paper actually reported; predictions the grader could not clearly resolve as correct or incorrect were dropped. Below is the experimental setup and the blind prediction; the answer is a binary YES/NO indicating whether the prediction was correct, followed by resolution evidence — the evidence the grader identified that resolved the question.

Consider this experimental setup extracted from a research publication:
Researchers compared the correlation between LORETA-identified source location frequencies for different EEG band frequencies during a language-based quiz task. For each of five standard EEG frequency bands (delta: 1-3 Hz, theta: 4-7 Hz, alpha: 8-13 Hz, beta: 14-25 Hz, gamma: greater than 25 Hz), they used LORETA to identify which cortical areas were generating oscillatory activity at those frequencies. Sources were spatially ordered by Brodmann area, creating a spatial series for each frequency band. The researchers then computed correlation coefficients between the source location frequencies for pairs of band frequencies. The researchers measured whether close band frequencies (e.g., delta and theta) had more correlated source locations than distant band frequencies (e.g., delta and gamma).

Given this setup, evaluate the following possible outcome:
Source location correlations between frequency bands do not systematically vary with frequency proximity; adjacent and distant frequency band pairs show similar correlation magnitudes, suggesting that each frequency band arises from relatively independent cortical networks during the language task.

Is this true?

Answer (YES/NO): NO